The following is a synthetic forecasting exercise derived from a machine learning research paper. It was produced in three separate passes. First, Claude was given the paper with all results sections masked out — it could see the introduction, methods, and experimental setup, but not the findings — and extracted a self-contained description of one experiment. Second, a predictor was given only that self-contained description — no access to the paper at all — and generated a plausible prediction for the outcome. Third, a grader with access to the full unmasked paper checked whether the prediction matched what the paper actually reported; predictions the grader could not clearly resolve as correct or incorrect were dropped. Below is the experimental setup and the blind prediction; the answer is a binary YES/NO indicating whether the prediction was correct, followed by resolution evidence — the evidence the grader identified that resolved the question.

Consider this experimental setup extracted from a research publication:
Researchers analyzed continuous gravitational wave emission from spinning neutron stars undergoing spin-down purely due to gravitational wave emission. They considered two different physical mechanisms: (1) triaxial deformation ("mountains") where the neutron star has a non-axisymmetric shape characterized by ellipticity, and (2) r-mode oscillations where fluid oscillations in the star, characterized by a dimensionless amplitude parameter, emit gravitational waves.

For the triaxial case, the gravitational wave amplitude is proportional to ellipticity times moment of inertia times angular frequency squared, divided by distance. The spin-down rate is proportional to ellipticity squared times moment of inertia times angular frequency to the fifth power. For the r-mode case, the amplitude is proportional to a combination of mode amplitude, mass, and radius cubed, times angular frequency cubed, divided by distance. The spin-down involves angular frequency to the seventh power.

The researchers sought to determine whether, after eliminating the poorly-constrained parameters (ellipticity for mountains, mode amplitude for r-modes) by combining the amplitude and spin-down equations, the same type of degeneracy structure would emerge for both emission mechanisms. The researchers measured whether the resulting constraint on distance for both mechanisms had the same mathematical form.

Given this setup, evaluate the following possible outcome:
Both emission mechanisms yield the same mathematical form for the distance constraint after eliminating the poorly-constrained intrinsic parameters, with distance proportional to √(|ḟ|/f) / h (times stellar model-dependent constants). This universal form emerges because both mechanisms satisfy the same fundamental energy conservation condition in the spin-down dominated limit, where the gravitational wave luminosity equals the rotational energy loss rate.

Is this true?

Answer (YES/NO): YES